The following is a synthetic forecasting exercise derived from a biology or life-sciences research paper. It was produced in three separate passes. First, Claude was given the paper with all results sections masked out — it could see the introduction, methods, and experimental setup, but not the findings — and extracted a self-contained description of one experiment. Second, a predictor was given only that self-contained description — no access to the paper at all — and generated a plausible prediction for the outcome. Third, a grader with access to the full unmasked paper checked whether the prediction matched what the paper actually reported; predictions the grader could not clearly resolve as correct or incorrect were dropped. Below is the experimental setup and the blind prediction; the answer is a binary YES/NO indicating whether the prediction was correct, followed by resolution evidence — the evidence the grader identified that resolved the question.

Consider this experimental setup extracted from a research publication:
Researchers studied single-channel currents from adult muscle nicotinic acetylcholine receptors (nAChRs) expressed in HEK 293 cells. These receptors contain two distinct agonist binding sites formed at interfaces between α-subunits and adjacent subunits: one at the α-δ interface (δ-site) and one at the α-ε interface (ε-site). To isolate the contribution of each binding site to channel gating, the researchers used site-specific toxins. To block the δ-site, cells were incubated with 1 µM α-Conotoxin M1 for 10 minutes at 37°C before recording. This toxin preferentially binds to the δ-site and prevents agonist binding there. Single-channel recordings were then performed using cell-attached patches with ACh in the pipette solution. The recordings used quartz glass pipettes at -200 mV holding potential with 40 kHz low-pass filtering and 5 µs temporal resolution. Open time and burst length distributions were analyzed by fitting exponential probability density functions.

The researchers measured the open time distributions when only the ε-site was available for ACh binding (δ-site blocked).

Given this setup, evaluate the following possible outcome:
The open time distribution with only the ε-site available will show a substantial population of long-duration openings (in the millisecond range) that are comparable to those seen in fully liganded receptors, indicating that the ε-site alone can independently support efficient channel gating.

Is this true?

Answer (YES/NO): NO